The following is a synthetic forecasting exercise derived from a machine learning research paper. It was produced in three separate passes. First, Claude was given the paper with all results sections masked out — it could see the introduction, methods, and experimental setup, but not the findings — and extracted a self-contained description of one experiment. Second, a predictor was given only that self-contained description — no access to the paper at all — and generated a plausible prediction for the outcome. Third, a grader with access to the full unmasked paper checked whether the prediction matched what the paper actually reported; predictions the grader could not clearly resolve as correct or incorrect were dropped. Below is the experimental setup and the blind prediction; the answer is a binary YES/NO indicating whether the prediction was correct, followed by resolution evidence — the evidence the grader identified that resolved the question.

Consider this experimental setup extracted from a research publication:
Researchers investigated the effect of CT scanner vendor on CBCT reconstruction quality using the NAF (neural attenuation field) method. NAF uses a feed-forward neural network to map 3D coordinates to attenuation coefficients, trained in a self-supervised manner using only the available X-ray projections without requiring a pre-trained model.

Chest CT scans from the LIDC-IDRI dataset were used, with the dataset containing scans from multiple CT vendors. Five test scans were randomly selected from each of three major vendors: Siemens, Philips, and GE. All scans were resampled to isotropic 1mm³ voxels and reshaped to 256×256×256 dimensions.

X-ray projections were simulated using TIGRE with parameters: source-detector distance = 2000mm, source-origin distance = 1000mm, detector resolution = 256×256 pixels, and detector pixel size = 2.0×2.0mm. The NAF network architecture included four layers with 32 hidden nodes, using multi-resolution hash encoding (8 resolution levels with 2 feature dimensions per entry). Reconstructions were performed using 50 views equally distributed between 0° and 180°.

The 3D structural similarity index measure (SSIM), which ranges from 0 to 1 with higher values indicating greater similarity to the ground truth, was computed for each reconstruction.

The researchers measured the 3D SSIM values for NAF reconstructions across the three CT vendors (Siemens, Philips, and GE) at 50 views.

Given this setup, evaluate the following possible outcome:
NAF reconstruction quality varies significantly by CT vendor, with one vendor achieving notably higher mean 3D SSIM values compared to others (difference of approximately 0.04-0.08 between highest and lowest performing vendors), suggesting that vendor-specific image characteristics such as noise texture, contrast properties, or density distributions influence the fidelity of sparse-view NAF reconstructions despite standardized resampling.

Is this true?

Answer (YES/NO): YES